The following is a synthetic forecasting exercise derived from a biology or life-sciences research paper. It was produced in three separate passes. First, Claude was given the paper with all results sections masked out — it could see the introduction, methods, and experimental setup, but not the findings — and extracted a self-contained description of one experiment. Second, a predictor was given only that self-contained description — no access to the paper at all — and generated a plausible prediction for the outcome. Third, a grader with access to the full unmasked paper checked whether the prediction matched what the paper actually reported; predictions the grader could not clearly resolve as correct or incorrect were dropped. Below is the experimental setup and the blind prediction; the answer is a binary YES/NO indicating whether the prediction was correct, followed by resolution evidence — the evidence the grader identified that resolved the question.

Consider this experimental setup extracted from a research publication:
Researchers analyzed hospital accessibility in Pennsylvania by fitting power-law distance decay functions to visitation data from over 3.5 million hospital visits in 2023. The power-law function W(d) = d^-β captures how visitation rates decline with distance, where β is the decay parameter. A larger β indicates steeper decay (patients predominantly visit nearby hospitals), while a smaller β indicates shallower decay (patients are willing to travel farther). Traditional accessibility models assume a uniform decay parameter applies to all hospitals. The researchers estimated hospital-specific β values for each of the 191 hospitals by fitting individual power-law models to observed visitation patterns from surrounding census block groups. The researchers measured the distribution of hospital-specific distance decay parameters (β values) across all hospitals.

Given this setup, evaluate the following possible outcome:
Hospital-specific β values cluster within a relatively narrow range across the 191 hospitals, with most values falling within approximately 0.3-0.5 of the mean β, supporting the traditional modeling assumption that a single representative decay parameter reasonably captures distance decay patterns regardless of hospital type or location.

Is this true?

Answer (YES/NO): NO